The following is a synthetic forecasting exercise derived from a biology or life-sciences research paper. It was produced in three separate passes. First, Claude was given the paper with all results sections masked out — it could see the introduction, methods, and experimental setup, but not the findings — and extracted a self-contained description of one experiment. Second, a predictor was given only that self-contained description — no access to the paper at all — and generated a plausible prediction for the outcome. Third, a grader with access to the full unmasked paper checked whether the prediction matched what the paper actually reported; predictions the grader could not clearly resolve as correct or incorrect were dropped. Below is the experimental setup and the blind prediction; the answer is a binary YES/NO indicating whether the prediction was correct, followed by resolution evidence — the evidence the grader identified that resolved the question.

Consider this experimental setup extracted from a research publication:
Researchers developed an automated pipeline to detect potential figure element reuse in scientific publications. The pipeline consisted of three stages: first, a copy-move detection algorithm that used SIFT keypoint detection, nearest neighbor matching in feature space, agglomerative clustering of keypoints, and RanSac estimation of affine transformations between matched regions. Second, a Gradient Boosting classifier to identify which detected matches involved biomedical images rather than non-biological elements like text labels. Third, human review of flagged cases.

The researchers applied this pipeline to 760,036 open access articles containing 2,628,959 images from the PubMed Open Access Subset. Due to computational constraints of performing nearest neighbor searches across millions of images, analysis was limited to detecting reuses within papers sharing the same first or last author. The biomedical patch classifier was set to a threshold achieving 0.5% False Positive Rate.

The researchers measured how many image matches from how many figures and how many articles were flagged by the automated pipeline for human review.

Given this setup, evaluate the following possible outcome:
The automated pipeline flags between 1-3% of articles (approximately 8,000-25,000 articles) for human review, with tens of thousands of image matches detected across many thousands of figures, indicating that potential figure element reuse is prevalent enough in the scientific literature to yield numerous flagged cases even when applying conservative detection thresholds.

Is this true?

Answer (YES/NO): YES